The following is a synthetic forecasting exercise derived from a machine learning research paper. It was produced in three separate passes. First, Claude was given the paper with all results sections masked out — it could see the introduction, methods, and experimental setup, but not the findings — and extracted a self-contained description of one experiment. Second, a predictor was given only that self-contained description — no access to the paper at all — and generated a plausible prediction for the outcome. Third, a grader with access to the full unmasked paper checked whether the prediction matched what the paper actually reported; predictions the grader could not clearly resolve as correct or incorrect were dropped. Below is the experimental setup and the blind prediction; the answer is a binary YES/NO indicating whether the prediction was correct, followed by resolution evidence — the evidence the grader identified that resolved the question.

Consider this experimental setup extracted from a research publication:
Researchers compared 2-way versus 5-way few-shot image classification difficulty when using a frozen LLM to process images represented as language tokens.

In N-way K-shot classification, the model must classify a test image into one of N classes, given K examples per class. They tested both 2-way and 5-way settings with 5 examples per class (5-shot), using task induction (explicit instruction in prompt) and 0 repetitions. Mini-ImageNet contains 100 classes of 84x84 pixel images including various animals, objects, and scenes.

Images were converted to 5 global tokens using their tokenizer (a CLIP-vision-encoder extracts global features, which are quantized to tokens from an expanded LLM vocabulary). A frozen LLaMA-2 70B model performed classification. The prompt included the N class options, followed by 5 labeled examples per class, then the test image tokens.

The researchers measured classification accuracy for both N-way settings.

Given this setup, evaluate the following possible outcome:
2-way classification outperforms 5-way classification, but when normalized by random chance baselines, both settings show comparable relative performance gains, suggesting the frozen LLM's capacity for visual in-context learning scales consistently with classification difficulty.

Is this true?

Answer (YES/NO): YES